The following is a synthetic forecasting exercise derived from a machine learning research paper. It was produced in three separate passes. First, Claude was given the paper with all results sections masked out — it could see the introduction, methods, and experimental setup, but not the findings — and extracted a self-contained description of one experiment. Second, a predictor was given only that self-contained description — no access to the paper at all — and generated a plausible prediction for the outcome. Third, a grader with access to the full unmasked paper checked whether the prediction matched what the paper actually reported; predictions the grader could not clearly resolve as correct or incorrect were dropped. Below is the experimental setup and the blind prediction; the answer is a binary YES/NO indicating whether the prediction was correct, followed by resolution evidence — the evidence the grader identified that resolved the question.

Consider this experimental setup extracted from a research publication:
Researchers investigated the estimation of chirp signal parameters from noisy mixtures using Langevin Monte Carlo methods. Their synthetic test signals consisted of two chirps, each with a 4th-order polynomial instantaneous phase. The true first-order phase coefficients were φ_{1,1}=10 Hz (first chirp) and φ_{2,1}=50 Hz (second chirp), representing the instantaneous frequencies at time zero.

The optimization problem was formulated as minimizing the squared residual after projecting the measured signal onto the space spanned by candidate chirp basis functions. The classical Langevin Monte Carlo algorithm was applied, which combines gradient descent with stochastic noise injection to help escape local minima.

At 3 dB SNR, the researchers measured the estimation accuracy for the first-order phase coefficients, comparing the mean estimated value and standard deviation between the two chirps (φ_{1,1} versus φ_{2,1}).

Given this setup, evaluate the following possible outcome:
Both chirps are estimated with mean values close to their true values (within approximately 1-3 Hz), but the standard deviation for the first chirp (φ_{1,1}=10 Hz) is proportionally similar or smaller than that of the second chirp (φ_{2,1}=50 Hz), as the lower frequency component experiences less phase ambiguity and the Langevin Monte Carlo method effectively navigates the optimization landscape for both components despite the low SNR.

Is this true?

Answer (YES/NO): NO